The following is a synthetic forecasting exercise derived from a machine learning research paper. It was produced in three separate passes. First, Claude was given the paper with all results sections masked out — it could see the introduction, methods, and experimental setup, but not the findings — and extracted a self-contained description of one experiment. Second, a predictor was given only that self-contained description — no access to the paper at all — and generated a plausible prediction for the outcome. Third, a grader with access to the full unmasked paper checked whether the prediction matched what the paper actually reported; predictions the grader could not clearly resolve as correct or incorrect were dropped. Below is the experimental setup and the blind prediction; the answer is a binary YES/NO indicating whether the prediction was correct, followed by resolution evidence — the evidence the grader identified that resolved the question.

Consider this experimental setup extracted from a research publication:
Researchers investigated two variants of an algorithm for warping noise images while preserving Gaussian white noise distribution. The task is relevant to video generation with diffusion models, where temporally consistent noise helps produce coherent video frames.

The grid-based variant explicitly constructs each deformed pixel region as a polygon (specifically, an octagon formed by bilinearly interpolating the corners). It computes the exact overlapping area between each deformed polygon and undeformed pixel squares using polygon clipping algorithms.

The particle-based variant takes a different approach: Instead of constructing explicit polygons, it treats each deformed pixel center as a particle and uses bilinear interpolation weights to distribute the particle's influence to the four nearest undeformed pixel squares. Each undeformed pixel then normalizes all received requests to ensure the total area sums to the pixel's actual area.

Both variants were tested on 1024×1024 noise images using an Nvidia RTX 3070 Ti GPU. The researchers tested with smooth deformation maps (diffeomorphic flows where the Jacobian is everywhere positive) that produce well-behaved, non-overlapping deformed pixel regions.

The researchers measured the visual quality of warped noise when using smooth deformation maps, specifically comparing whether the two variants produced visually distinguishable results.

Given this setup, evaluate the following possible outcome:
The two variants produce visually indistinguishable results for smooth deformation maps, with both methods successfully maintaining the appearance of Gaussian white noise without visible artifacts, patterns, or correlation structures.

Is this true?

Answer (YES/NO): NO